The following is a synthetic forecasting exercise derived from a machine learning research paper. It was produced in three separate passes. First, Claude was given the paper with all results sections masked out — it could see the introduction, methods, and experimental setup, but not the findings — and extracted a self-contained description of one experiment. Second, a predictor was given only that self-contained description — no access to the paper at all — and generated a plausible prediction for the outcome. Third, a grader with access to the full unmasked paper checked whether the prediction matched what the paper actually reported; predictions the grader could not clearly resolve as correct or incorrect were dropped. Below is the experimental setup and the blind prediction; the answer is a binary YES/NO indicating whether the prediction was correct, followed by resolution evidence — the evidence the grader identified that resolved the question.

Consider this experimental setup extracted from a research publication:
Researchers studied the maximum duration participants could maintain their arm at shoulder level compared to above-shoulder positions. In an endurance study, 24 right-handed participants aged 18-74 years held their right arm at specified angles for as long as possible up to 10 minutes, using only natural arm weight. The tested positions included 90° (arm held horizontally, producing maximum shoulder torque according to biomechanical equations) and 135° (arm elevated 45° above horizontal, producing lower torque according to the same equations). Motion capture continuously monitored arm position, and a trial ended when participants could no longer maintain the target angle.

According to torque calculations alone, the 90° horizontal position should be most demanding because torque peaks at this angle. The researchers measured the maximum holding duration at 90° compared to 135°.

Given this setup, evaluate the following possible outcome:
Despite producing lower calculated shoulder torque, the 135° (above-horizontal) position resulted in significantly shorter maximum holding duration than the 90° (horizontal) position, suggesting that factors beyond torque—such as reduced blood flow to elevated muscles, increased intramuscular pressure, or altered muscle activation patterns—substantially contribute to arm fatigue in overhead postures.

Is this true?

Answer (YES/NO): NO